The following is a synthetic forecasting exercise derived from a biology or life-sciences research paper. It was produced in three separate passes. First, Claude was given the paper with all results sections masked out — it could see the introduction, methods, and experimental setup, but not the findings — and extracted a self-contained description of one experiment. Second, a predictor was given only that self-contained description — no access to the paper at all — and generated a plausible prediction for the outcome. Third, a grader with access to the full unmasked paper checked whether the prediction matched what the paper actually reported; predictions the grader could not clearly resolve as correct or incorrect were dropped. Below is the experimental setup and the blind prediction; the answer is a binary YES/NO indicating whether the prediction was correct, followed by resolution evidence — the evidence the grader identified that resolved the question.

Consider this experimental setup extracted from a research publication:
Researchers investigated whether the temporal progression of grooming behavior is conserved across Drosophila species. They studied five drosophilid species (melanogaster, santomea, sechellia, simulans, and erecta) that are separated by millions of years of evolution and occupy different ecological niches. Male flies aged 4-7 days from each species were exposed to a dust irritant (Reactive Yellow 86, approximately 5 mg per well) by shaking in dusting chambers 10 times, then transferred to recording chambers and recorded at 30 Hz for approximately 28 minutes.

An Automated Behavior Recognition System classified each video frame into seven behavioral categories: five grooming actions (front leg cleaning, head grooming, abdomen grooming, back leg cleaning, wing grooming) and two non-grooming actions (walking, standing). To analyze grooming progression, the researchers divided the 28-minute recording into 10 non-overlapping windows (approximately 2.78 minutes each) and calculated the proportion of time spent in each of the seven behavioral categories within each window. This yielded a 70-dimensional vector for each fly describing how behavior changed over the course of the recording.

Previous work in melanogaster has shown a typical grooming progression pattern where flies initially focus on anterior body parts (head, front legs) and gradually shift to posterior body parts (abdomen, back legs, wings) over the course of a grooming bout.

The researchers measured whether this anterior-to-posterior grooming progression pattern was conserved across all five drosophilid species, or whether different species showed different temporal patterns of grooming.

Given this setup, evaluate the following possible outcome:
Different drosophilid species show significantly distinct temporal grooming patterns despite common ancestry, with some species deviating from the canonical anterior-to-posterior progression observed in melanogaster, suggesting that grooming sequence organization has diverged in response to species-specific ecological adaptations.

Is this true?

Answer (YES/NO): NO